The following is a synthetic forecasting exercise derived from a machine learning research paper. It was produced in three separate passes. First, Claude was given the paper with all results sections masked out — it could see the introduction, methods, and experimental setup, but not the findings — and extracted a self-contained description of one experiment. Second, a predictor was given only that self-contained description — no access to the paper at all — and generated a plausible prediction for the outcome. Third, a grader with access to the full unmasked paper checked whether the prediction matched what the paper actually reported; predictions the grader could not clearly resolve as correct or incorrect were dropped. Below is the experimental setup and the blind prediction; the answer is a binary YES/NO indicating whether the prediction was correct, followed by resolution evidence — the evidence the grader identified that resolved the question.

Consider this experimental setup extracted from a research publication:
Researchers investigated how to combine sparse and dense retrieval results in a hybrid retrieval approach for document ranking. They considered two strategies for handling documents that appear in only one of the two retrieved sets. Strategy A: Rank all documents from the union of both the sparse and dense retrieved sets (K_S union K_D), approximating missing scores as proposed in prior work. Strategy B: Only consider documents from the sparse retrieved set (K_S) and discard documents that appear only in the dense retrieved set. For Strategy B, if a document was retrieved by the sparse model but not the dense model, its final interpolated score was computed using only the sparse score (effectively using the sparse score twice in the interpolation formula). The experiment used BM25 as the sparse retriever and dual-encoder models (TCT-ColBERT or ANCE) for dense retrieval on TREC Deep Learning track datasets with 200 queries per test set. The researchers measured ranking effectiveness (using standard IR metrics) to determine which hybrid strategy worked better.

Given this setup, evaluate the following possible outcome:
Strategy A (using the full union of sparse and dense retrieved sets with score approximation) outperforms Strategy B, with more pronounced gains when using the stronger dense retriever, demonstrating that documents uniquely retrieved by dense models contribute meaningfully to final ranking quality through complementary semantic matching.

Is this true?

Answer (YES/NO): NO